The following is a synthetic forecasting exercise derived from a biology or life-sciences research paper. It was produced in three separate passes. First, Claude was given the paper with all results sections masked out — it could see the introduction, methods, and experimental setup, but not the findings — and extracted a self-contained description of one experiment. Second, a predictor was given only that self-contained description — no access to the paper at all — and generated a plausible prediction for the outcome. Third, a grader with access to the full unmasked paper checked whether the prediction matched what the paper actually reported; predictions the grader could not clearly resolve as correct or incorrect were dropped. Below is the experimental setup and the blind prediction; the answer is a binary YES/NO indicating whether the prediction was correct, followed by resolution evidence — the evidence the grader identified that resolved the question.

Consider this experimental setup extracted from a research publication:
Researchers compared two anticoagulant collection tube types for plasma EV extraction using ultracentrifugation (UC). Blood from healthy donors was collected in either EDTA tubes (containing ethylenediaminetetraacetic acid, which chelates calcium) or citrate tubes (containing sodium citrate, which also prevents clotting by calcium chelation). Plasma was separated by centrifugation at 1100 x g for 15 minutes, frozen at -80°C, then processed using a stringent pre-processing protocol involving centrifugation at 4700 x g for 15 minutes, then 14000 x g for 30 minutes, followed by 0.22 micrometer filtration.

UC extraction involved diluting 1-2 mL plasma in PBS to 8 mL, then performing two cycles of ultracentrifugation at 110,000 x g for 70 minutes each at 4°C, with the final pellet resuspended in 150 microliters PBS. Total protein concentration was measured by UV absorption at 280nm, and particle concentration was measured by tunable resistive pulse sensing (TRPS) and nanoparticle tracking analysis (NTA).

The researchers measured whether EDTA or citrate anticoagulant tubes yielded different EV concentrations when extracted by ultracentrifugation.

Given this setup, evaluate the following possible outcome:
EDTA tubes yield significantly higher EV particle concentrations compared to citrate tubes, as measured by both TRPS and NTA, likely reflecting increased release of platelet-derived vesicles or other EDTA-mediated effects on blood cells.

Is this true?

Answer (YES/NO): NO